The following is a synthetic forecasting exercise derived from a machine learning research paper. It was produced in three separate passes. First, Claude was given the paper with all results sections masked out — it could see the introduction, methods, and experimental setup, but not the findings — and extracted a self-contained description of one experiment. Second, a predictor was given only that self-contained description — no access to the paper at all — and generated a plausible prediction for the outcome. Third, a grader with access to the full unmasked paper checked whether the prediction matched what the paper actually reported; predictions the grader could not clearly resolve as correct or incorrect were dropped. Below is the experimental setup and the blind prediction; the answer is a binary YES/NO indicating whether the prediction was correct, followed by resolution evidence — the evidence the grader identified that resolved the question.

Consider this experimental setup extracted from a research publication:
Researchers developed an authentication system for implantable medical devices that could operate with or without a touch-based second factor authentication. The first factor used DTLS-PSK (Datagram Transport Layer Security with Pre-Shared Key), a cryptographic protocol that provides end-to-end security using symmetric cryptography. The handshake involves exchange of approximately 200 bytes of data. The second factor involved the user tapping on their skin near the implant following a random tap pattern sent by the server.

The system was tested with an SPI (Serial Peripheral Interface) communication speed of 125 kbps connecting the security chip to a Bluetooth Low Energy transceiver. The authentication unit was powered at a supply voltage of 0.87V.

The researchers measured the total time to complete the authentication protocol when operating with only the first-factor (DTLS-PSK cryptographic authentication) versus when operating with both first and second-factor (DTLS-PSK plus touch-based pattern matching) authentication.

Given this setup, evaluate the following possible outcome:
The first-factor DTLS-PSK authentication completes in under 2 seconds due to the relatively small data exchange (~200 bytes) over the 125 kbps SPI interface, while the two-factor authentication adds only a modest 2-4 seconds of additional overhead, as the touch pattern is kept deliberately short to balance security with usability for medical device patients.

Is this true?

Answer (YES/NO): NO